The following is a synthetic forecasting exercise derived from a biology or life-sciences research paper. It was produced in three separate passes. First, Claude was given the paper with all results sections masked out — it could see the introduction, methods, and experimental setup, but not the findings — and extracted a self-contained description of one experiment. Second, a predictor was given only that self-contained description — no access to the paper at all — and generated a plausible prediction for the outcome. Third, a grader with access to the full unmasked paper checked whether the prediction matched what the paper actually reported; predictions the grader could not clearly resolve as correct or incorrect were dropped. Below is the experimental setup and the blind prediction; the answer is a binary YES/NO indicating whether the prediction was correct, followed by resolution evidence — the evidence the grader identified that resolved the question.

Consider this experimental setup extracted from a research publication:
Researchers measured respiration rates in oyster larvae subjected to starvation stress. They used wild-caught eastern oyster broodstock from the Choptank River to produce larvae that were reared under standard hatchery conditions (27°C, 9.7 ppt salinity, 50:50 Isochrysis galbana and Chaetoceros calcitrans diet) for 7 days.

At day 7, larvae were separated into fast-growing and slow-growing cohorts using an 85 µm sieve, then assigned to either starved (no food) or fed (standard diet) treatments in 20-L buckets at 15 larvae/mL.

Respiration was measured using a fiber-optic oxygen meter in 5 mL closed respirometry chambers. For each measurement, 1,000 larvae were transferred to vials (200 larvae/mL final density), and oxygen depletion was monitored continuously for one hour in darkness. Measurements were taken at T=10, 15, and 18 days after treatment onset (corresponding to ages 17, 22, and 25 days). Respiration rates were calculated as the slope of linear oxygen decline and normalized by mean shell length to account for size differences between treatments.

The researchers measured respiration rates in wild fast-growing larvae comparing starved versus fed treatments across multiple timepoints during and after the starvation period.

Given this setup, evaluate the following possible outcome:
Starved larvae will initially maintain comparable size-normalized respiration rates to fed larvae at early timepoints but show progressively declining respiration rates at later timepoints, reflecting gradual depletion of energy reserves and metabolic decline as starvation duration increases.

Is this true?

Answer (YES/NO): NO